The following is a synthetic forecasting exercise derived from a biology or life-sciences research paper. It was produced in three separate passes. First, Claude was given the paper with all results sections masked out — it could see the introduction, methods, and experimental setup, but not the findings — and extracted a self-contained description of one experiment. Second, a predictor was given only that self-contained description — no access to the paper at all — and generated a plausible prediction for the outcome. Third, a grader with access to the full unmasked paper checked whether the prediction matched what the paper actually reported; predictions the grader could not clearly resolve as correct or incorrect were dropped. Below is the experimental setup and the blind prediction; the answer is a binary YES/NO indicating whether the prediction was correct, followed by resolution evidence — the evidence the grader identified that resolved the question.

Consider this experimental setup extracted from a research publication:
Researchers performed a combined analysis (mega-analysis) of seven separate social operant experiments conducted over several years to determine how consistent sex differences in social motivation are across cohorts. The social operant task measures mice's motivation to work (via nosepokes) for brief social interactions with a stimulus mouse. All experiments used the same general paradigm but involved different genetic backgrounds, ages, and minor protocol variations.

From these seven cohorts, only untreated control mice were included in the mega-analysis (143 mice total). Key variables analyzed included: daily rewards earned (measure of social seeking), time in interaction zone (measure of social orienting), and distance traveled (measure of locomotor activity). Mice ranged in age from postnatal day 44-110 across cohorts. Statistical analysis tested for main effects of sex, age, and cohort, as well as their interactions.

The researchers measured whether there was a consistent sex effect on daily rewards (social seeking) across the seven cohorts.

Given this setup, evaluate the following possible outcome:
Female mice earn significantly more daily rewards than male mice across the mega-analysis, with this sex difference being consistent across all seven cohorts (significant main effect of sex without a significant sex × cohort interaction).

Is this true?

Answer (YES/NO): NO